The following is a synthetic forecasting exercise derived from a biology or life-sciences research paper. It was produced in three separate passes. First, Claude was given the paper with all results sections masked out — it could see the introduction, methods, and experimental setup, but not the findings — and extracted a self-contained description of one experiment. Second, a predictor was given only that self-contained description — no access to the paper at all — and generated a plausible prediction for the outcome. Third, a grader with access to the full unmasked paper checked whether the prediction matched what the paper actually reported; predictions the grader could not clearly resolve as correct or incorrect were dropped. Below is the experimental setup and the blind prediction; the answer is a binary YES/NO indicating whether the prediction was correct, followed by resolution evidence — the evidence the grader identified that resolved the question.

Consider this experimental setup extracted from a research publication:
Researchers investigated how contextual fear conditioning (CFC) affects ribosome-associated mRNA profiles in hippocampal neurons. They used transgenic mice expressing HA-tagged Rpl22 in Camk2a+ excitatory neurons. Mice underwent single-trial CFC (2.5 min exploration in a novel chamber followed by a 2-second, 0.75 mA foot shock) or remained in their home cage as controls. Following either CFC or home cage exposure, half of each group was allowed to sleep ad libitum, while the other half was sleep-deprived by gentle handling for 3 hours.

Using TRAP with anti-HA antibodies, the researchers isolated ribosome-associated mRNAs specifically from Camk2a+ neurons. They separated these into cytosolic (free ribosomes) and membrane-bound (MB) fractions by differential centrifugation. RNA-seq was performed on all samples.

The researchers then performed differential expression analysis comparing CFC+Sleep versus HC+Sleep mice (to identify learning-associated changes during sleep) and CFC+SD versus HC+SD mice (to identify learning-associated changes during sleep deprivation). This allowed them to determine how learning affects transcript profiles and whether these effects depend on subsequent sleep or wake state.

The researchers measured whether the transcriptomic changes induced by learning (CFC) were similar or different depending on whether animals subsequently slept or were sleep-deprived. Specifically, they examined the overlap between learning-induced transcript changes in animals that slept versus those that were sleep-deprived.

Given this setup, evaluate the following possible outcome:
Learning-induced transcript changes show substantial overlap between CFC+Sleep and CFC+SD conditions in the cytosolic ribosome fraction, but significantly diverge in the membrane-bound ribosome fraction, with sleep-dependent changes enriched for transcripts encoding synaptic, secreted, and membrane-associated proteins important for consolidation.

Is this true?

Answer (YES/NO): NO